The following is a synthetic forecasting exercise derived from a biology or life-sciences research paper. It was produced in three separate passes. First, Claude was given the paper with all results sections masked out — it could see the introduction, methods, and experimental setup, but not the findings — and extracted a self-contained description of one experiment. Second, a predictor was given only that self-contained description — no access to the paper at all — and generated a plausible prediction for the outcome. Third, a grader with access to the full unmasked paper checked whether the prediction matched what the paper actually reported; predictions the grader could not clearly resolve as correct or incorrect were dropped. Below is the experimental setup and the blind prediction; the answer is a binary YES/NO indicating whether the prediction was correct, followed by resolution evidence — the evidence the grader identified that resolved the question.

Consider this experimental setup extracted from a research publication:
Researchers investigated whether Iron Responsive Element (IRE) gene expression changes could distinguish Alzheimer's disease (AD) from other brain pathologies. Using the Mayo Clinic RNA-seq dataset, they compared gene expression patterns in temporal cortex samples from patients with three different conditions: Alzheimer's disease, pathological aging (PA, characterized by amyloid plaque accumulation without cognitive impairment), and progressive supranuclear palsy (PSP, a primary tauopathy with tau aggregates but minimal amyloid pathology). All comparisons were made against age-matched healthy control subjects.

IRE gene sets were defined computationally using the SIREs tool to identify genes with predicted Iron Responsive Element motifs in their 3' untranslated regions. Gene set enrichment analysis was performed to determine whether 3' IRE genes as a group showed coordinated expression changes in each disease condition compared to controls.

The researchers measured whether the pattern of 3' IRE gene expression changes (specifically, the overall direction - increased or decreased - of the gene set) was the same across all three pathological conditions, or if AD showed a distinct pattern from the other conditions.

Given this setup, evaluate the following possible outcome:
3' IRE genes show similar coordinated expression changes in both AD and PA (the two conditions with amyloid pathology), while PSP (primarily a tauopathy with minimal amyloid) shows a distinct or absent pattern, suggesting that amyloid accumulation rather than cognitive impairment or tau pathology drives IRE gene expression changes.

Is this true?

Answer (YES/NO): NO